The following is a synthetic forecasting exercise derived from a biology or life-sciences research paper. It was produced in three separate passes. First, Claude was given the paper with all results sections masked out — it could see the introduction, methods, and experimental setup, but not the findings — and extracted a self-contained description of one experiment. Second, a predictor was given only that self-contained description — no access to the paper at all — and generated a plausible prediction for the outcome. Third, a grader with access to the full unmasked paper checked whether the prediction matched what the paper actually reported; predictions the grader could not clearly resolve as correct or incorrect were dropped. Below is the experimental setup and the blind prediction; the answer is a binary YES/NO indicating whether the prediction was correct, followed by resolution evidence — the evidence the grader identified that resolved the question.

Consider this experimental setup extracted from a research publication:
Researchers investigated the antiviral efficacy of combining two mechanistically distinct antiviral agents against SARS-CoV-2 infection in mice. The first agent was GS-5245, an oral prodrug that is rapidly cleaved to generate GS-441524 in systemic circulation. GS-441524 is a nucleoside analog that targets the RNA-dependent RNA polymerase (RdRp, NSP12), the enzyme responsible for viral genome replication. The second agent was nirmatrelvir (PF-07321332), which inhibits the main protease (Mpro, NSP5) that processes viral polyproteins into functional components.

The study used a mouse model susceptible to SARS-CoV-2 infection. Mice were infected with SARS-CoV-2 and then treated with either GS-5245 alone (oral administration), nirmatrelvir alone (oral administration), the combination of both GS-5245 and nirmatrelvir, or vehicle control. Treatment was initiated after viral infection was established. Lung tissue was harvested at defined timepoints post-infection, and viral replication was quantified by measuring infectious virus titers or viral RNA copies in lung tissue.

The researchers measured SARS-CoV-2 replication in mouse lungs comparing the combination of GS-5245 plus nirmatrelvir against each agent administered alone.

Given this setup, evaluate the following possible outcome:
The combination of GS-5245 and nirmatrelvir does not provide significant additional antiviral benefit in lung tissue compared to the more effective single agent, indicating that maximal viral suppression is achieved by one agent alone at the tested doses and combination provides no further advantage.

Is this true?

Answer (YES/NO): NO